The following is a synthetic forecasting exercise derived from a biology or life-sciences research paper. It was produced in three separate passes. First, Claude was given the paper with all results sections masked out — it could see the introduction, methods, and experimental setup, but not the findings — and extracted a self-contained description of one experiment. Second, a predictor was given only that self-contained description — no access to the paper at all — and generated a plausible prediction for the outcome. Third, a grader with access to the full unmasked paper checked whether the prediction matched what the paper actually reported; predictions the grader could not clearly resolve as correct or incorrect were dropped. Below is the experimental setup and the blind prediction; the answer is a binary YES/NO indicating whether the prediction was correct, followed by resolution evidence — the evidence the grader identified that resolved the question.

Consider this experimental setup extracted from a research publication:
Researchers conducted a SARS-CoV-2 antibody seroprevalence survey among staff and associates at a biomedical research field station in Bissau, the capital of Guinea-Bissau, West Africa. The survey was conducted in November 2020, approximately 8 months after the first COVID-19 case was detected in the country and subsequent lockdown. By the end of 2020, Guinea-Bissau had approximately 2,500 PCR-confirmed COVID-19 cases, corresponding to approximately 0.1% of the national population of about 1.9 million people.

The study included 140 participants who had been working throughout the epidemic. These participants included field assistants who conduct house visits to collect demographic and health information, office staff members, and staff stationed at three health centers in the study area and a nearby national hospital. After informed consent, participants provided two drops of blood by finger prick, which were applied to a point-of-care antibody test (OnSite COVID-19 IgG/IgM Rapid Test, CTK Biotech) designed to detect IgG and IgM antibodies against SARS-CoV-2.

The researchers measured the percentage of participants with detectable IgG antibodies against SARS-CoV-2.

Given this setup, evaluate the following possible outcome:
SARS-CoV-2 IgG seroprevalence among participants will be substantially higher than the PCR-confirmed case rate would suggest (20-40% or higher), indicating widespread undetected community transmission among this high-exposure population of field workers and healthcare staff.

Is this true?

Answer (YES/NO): NO